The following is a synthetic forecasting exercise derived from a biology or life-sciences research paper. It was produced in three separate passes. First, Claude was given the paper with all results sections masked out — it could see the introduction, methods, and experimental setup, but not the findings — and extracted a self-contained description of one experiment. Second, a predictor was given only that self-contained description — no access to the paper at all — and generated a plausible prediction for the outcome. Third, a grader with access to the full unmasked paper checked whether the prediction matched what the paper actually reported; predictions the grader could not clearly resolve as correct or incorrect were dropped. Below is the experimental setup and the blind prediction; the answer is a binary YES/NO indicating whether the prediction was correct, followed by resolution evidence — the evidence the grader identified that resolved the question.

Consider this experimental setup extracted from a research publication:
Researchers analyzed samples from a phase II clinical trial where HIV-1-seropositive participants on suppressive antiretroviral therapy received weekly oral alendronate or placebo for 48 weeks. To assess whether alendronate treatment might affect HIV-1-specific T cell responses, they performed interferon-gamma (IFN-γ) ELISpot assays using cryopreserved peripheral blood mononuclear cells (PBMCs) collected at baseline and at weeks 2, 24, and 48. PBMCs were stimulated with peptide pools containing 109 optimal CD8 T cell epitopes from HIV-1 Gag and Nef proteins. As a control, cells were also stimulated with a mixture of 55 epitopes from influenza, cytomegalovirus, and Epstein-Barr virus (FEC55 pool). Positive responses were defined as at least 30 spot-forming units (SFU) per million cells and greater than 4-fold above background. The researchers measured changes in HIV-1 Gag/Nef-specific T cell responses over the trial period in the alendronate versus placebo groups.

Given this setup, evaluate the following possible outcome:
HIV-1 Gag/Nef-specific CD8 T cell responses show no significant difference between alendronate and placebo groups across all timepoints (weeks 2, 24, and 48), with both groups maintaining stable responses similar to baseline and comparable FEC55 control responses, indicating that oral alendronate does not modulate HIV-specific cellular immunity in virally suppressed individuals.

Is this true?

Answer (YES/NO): YES